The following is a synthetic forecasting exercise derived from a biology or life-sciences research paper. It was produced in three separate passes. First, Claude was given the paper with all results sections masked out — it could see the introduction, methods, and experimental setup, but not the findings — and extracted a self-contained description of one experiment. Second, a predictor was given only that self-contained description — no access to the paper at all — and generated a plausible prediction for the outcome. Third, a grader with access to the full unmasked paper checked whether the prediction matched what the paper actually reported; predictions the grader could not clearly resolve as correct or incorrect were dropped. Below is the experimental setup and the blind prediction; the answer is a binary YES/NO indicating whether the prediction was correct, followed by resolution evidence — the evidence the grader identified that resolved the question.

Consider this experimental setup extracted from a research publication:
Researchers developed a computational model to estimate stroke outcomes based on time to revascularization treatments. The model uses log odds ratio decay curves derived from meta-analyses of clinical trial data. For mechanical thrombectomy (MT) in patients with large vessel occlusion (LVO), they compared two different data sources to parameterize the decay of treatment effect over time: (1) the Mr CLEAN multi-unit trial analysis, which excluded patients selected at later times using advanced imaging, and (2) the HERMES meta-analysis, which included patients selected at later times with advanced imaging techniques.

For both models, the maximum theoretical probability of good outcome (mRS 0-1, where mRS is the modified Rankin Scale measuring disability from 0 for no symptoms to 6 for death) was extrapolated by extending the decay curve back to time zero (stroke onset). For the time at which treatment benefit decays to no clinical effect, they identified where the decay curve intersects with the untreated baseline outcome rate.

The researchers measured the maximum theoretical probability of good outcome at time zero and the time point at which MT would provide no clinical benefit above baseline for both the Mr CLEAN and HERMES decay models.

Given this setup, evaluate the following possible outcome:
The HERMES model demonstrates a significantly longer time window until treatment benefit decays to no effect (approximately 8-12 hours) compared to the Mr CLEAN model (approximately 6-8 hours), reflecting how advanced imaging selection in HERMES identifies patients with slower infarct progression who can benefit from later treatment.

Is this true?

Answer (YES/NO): YES